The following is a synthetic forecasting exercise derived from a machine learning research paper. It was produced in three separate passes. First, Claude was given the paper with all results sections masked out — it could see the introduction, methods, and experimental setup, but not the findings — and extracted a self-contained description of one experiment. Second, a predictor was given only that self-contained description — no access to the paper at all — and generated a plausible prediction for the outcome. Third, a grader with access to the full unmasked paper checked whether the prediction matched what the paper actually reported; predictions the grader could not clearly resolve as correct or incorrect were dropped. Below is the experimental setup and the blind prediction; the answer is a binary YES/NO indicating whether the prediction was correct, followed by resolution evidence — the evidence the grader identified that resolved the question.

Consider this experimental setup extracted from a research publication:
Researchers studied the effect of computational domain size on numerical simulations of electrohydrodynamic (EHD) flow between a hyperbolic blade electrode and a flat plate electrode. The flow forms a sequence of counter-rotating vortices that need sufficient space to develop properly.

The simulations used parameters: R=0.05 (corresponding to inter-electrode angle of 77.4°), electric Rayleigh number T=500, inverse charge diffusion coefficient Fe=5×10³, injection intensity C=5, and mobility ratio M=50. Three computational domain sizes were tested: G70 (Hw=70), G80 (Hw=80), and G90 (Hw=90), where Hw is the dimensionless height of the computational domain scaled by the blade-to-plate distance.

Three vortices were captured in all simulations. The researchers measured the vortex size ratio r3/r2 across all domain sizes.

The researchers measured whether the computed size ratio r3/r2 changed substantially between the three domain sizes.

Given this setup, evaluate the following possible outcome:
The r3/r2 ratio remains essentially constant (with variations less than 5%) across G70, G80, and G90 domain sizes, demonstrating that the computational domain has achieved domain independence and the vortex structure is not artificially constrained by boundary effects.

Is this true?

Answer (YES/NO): YES